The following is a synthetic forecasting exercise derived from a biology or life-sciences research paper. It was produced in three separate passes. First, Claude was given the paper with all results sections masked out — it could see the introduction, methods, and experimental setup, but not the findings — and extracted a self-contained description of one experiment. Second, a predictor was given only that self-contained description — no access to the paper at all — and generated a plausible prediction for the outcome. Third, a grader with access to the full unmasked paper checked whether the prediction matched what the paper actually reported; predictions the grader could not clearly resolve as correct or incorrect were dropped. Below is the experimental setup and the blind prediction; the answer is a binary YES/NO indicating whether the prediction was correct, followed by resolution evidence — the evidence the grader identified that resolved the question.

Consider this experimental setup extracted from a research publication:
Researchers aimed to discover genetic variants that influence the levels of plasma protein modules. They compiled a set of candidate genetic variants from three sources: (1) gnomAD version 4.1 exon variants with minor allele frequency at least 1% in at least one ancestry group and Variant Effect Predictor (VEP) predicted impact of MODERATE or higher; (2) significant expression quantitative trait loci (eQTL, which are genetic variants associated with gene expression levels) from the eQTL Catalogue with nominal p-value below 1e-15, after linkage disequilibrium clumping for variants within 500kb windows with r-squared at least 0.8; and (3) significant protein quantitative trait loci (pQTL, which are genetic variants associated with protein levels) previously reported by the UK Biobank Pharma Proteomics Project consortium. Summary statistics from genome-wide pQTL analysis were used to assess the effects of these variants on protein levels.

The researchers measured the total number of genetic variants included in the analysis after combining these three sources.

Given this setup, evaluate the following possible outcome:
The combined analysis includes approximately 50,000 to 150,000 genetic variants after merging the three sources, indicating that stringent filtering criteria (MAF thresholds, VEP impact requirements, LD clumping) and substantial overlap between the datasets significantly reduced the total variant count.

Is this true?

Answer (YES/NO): YES